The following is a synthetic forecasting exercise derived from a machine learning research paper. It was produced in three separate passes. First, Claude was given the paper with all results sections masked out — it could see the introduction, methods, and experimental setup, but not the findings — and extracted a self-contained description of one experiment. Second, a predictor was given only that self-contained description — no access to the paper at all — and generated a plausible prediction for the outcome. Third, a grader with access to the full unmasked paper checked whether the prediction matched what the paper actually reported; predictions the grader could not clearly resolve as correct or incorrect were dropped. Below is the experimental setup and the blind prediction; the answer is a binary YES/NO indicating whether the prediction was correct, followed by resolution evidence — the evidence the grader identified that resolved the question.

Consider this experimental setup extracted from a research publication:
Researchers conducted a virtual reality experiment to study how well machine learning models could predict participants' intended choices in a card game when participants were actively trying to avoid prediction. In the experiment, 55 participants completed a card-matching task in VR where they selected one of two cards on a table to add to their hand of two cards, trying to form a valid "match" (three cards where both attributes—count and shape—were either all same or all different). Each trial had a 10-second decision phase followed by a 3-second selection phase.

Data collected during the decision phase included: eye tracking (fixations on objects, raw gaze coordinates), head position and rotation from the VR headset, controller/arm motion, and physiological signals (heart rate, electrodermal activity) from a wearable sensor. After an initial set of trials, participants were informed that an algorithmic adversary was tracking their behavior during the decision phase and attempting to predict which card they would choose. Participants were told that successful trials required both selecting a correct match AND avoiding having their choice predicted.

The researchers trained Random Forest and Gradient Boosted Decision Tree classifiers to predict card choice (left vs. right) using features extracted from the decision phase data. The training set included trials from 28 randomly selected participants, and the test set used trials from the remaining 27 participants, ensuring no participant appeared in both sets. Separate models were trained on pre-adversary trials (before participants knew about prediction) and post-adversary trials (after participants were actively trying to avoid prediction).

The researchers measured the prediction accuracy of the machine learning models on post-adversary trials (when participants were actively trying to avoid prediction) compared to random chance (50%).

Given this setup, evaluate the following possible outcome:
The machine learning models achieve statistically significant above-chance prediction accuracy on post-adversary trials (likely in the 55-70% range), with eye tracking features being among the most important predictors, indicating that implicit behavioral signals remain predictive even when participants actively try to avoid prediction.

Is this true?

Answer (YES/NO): NO